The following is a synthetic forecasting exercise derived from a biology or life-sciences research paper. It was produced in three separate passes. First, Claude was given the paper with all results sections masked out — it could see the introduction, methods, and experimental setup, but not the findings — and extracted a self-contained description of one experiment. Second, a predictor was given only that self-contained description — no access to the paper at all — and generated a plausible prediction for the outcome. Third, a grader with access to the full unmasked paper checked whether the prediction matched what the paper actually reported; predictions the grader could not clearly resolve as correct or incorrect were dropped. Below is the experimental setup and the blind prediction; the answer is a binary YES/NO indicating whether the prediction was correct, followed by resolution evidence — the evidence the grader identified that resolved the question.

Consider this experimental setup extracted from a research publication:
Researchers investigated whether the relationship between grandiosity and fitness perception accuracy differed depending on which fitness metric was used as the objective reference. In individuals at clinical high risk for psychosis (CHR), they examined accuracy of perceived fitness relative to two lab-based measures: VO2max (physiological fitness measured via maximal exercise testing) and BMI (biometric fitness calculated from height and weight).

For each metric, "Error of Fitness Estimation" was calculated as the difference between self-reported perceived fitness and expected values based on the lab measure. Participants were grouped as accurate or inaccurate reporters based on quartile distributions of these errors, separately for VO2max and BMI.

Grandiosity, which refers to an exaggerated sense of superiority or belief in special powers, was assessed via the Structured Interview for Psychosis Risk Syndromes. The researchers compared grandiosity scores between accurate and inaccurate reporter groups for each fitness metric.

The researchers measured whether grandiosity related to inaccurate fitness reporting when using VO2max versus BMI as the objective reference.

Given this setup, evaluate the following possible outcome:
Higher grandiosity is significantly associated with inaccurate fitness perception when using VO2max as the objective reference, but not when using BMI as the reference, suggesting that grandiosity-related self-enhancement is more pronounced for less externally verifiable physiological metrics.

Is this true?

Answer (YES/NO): NO